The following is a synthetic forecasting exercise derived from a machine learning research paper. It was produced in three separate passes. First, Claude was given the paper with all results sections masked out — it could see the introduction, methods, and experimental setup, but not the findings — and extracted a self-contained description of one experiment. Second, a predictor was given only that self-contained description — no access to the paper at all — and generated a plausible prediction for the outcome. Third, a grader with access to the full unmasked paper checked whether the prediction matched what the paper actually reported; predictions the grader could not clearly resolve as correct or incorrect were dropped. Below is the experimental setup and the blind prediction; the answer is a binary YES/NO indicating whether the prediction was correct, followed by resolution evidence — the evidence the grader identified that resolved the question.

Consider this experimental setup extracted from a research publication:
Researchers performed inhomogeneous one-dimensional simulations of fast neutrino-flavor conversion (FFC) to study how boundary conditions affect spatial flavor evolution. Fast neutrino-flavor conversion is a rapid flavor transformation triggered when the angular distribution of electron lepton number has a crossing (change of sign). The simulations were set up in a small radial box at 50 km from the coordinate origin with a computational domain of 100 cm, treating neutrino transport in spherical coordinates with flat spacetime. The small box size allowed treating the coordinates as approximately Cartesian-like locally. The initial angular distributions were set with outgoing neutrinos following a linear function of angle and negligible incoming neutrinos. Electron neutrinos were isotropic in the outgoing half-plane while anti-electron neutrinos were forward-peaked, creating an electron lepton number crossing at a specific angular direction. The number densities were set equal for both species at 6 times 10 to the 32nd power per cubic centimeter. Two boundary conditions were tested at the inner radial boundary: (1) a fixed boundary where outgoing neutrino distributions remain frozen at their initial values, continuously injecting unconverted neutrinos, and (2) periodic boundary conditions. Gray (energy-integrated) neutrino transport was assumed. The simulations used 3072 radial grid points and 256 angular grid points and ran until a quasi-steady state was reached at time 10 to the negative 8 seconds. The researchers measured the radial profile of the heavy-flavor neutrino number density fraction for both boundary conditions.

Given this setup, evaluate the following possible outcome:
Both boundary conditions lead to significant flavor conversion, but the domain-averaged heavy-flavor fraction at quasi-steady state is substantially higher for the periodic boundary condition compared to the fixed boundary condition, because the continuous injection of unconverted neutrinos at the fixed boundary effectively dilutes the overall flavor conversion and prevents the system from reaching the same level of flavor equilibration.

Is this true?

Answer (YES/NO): NO